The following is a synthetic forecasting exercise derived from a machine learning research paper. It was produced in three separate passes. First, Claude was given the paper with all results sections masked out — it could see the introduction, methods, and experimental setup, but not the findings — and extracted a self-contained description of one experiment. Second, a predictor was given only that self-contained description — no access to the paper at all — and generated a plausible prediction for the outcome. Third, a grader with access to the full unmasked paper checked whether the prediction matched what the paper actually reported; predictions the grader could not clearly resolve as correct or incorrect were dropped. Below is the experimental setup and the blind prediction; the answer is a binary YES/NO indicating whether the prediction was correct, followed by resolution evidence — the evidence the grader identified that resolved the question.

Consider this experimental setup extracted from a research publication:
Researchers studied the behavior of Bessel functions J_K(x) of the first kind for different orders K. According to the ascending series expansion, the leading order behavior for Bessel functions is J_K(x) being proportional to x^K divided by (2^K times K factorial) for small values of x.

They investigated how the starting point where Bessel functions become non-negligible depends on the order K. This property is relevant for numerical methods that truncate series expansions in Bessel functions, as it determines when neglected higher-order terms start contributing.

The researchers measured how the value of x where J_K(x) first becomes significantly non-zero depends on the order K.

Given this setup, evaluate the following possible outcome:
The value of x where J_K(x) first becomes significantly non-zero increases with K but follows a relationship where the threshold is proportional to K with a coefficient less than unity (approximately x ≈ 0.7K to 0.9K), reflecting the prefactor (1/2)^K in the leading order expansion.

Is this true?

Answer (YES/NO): YES